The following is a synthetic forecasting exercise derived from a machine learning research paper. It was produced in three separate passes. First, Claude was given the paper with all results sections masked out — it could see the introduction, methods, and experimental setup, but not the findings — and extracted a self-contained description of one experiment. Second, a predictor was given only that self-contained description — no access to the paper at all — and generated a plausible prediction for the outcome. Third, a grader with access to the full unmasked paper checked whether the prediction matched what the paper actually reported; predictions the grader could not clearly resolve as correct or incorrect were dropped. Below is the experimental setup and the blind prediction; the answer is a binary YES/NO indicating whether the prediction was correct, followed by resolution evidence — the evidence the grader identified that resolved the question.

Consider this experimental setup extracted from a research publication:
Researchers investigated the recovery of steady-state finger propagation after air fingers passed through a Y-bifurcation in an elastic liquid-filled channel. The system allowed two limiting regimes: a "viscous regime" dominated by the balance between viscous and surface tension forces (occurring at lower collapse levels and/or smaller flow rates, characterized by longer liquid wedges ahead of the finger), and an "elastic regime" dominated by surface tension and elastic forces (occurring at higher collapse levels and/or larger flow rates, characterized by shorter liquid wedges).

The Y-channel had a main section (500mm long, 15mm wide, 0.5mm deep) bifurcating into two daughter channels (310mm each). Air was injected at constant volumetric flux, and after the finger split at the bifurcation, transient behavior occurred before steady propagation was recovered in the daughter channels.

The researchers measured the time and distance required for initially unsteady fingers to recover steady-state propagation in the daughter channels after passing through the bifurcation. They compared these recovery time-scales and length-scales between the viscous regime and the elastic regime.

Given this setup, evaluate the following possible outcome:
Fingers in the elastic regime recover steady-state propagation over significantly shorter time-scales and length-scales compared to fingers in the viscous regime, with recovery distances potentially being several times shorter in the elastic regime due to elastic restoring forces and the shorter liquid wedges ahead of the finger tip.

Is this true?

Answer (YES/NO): YES